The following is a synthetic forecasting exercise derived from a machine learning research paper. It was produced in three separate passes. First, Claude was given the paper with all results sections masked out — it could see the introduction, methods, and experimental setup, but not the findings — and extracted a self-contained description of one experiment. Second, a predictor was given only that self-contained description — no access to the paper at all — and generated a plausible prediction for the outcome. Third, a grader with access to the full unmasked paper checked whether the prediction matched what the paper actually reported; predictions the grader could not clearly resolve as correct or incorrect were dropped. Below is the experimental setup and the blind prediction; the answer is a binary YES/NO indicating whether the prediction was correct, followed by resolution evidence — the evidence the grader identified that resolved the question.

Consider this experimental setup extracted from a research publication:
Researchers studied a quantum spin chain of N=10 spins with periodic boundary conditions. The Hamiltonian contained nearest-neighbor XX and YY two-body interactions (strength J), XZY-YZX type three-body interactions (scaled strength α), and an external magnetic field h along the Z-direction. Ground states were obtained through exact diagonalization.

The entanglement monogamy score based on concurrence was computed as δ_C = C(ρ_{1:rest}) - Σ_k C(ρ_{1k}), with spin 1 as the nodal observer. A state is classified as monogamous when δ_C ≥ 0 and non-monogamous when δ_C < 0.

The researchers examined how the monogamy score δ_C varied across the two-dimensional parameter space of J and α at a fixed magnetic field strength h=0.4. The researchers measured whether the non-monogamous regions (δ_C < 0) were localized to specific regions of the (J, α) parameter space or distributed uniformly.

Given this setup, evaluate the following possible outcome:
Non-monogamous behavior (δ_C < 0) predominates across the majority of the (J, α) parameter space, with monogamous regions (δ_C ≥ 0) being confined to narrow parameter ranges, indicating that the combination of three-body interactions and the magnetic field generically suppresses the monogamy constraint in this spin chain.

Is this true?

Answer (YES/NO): NO